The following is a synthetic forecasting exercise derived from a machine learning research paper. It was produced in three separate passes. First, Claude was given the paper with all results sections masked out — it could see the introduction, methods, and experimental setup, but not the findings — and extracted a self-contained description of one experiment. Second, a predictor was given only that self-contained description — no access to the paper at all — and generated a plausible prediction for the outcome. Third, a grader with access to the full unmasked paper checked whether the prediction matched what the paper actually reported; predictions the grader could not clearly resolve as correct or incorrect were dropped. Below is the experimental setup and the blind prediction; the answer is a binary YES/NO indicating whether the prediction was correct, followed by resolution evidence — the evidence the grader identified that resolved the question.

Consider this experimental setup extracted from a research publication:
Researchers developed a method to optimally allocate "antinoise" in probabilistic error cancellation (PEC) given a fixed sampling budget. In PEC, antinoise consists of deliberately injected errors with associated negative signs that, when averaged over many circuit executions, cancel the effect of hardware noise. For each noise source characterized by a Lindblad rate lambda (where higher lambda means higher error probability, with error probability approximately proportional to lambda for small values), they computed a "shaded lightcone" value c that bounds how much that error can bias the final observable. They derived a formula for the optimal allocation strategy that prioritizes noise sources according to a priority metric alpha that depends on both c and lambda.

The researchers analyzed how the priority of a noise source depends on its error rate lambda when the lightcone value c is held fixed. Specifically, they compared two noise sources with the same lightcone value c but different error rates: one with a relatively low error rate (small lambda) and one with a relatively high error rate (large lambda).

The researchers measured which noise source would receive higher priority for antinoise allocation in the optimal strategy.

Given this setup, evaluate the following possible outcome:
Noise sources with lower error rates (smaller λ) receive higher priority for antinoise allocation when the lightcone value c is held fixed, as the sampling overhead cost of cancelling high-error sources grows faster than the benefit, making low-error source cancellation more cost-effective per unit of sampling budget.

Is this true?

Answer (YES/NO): YES